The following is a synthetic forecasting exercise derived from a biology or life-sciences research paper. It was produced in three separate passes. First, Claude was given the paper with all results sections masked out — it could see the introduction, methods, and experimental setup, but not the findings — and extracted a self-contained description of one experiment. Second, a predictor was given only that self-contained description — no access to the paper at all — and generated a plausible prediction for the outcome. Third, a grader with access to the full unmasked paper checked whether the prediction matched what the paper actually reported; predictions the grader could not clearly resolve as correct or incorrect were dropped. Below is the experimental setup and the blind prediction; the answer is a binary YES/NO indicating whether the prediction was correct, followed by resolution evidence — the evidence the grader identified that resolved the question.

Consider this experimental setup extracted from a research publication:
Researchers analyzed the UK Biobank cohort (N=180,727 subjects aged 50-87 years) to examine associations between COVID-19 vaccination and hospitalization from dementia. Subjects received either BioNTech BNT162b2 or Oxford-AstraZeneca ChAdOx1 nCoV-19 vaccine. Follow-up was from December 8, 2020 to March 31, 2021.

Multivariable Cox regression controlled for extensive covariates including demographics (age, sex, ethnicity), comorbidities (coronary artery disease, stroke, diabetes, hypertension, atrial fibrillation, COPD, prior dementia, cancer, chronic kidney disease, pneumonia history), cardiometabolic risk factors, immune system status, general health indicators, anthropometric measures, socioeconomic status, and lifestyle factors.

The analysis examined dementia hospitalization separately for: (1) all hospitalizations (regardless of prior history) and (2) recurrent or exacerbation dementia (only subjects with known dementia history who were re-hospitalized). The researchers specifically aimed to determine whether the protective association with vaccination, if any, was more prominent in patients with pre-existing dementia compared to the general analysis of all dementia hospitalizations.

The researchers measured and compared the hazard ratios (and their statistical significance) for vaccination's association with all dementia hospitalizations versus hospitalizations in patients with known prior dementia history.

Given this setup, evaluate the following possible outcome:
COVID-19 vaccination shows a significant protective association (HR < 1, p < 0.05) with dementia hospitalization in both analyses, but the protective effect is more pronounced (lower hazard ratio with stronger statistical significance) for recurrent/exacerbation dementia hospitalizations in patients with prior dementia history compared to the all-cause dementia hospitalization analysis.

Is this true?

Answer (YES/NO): YES